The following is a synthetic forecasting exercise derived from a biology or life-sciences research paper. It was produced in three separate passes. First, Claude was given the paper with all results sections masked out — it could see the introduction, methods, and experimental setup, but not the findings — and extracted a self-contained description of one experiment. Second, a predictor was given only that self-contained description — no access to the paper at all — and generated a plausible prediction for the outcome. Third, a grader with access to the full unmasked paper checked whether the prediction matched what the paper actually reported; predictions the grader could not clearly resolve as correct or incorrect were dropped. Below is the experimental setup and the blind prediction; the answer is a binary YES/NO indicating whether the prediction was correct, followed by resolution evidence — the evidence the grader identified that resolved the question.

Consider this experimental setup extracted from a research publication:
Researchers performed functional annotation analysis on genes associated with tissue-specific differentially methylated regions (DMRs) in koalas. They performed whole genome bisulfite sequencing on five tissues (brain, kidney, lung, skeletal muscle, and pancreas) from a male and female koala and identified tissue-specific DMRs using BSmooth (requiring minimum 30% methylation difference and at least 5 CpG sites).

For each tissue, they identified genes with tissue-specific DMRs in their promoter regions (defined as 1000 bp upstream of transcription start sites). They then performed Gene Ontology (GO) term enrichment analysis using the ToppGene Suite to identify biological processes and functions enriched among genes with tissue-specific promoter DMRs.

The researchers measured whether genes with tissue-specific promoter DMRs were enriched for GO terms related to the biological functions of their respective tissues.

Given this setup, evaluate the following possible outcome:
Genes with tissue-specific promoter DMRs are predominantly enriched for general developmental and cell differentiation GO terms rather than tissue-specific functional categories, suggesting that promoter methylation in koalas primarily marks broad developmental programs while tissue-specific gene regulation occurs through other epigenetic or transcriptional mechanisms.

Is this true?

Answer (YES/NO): NO